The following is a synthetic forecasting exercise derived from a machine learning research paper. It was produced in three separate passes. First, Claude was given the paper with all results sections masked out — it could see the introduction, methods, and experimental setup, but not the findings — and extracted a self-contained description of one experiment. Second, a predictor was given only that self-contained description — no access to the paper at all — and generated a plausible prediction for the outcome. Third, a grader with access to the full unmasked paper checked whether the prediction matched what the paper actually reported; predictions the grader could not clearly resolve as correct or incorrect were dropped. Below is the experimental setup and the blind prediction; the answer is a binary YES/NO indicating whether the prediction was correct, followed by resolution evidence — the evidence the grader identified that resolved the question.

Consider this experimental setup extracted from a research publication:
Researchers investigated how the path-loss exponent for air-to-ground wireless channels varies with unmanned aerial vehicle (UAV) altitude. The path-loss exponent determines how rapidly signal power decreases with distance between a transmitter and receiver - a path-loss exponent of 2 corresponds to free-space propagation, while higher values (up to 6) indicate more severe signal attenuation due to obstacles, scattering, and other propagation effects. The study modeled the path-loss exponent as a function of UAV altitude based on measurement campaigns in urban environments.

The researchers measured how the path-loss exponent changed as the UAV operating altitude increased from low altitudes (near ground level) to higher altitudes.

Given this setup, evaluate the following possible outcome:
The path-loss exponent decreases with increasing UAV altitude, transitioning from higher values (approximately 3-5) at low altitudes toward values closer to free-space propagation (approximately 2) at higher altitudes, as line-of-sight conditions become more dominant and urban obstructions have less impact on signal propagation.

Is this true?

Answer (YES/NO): YES